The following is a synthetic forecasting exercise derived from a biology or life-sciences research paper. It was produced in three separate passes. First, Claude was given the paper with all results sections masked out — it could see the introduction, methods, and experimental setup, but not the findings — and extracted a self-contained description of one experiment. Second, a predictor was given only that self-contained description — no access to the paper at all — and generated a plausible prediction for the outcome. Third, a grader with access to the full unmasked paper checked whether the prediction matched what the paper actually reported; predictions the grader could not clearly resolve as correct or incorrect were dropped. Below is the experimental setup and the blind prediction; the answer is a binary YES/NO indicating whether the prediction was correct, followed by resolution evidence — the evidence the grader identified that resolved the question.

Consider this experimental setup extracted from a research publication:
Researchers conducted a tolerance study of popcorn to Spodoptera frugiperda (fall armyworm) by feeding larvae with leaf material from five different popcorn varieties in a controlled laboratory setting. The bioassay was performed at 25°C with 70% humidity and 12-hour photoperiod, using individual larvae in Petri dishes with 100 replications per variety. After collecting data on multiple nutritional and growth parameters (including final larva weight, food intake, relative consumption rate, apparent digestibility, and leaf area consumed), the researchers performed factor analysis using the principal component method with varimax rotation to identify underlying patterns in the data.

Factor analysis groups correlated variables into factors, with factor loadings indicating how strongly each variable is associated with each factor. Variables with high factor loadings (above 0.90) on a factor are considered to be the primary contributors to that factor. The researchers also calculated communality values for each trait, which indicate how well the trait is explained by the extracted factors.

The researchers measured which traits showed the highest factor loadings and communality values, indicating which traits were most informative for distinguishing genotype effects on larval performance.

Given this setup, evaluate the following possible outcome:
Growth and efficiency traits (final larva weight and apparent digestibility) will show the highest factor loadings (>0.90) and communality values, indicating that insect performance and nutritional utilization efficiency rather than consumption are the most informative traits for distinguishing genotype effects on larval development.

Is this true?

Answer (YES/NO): NO